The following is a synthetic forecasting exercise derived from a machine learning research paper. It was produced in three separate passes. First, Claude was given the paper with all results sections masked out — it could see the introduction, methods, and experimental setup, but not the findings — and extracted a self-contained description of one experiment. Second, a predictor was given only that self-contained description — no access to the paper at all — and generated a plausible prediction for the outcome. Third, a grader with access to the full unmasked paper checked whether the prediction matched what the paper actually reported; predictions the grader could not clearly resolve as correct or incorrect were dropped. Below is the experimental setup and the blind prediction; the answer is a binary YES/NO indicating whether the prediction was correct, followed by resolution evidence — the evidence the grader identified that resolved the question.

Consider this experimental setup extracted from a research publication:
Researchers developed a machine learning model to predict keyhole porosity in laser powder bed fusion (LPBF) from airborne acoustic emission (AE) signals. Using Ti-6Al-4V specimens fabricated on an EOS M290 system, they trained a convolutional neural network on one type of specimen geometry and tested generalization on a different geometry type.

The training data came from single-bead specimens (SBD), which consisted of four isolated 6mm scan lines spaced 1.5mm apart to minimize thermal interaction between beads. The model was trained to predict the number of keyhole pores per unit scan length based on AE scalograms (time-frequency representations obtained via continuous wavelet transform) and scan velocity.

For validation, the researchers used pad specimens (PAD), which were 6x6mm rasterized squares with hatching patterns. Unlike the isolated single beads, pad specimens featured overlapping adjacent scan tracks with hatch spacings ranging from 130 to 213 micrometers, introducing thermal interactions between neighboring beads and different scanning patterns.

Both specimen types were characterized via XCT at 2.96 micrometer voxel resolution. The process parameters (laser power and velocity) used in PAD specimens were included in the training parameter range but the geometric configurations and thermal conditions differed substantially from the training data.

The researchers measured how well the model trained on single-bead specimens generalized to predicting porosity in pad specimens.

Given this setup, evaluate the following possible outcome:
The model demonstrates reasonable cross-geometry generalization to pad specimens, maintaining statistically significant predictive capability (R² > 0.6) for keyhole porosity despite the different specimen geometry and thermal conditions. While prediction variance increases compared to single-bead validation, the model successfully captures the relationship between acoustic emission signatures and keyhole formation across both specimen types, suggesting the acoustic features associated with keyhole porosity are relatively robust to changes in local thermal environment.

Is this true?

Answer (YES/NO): YES